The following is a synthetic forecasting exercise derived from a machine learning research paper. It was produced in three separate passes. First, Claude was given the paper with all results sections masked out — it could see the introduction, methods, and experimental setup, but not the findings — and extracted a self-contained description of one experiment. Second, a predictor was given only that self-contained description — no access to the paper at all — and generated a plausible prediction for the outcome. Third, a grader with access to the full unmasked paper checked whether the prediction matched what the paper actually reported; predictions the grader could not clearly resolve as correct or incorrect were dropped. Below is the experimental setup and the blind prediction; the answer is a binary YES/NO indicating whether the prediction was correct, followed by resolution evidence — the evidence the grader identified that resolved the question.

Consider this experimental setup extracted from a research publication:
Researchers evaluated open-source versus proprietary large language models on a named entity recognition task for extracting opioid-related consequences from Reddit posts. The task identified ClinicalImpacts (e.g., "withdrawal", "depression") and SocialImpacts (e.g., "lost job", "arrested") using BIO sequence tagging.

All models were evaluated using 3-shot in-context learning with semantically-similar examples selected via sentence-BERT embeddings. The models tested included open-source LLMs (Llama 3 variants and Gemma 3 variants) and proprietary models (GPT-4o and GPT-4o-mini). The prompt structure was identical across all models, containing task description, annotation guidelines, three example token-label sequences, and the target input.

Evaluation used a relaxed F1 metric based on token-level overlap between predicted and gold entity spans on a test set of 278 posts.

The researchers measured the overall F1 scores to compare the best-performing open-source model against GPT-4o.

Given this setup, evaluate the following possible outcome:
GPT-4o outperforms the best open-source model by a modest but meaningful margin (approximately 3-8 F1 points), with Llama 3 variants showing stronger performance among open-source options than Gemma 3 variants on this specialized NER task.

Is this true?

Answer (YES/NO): YES